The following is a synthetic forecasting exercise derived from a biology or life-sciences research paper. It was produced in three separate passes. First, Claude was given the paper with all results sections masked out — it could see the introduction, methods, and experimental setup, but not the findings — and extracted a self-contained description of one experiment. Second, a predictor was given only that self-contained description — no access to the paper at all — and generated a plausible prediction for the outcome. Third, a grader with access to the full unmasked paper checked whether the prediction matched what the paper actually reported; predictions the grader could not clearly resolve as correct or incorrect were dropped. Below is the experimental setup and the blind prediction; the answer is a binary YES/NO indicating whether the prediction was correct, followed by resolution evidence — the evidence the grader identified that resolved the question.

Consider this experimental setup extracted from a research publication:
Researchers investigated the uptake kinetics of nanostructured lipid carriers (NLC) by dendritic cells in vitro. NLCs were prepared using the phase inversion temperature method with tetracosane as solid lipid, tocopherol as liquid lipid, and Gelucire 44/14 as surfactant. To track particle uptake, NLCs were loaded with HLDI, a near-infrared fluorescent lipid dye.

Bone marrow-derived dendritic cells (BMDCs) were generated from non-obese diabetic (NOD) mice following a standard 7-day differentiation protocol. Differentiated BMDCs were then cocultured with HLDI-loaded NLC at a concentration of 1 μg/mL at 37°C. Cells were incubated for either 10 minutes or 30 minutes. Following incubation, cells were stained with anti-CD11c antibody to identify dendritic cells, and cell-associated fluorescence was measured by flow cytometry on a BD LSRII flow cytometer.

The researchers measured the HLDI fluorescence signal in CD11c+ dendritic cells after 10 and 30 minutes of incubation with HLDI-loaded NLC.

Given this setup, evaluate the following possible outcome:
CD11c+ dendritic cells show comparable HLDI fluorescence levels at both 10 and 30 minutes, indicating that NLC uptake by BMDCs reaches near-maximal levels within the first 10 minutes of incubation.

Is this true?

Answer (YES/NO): NO